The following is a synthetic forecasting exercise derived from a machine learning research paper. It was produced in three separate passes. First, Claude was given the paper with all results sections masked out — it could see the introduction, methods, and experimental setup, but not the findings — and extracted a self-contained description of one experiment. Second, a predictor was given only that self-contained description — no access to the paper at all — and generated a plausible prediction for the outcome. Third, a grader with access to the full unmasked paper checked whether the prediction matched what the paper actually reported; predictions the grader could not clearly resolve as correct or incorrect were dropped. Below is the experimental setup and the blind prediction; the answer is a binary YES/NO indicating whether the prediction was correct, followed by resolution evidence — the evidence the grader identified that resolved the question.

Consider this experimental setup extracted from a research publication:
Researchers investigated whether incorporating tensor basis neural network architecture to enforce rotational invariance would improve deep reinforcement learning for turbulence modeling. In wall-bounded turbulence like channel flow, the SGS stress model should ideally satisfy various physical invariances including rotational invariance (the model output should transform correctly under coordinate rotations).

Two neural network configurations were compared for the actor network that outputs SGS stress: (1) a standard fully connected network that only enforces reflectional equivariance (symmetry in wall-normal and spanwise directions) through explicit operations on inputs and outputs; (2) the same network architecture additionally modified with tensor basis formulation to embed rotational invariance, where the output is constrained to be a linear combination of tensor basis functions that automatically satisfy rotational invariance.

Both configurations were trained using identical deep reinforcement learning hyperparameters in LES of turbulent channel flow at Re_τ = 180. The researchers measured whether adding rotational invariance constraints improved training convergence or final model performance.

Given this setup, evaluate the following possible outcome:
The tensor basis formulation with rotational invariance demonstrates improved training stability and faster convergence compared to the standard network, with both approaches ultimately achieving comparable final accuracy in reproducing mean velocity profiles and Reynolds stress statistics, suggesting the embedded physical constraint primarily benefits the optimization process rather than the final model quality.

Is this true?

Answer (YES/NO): NO